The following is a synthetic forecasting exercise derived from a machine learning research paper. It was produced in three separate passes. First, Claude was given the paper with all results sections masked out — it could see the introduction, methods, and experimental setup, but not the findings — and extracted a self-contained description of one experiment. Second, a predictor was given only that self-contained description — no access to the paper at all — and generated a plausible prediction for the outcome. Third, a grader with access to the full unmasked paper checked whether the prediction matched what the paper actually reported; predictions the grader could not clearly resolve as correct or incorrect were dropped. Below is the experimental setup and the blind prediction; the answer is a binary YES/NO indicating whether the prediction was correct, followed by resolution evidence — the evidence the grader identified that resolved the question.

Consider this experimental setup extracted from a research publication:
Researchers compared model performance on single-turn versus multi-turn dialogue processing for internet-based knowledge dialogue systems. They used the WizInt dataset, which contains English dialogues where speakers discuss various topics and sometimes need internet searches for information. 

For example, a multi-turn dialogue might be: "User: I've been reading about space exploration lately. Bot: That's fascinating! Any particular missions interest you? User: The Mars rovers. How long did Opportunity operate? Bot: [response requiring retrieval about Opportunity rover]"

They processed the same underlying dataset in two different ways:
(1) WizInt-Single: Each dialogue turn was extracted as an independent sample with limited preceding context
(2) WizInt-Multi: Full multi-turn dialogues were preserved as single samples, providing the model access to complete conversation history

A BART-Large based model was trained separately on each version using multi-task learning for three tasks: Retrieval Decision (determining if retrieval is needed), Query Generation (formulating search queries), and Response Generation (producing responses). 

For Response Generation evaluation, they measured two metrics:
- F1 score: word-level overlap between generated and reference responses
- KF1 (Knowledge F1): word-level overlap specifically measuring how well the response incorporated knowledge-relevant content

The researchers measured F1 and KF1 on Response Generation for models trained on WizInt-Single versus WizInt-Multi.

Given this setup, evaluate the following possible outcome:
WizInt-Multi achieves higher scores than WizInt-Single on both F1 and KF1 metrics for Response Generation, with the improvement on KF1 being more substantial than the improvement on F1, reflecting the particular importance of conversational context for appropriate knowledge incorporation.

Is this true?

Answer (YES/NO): NO